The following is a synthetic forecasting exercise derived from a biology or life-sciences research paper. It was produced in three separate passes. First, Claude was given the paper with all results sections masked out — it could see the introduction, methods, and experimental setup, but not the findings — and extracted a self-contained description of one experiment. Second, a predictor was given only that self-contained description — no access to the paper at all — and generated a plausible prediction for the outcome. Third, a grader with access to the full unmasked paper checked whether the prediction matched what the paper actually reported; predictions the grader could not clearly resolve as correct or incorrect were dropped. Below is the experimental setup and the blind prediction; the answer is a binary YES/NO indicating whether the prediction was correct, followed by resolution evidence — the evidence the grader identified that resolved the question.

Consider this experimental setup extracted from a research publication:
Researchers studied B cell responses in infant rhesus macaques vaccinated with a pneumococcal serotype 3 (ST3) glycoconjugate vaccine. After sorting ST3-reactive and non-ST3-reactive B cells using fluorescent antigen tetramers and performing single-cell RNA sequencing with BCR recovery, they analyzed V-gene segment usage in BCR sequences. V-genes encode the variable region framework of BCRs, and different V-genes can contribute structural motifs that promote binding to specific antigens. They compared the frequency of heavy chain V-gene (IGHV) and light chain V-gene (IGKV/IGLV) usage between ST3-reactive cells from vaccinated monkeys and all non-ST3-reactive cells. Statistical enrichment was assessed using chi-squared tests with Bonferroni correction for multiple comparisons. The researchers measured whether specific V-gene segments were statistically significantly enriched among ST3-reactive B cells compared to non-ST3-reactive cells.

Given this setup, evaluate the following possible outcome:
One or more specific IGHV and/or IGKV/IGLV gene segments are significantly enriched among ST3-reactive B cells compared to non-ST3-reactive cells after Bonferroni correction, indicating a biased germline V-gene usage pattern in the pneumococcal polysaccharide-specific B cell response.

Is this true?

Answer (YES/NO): YES